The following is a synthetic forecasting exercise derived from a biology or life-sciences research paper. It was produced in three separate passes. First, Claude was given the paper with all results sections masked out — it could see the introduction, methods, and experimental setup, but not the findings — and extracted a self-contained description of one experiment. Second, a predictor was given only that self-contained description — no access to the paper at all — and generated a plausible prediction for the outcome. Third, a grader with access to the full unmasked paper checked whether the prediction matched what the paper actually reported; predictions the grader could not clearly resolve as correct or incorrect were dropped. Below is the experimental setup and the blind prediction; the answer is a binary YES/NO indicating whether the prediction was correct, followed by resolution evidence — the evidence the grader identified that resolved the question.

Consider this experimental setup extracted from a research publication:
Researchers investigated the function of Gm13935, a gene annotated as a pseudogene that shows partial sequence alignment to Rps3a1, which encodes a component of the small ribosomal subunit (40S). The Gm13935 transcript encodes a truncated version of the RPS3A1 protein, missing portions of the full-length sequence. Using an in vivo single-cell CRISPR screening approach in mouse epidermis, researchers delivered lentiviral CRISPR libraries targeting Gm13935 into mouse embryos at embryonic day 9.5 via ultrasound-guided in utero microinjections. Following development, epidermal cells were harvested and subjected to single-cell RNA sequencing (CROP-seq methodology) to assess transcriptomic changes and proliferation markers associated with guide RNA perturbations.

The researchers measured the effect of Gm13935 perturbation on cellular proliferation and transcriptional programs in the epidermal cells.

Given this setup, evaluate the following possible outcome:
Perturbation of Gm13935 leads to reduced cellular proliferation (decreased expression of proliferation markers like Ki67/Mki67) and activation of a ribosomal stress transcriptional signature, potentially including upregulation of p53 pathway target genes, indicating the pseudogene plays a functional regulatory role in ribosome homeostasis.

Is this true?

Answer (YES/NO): NO